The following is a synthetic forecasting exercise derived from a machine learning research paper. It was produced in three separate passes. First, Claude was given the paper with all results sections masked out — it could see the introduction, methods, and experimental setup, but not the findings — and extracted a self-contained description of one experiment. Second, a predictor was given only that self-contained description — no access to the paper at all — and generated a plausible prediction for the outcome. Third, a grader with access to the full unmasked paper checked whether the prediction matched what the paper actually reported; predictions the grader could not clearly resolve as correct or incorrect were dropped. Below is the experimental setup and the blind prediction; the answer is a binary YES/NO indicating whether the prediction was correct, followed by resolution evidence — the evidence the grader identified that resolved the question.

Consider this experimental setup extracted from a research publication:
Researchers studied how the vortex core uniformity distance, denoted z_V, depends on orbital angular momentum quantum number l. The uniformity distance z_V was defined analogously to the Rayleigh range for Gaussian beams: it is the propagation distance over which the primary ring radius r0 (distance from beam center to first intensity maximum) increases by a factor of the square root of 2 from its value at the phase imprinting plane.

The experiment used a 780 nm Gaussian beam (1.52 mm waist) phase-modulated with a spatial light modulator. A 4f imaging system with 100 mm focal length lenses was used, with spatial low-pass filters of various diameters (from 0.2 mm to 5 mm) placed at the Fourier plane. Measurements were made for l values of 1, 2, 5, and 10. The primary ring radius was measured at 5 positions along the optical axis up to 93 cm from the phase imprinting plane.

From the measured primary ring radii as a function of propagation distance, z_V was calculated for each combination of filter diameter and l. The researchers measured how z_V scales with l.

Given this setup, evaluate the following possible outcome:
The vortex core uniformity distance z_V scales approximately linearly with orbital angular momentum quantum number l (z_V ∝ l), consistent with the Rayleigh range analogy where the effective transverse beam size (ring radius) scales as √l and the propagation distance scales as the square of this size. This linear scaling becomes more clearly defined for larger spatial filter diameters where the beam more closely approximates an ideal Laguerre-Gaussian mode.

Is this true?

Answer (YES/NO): NO